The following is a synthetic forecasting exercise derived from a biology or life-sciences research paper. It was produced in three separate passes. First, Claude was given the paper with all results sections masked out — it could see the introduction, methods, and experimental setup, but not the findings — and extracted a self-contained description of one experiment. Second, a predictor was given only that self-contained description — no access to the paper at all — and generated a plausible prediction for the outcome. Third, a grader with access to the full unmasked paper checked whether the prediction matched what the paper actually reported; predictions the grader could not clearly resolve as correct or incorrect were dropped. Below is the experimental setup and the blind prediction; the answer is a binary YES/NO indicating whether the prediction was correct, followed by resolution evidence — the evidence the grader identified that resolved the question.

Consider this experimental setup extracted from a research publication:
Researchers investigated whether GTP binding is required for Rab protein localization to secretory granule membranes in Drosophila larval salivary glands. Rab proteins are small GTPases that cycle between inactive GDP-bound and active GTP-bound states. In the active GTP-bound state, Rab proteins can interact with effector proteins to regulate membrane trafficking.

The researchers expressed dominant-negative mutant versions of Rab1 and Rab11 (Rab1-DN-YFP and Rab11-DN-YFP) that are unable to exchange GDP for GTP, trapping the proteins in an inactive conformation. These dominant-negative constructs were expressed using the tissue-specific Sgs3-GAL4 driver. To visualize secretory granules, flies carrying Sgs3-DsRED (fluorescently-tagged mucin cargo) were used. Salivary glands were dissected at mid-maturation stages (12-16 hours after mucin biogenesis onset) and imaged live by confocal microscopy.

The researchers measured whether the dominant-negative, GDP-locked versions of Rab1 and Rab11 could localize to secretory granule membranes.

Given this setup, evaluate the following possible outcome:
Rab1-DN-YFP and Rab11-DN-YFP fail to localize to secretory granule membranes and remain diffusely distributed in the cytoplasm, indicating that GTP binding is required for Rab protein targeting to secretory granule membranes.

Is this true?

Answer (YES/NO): YES